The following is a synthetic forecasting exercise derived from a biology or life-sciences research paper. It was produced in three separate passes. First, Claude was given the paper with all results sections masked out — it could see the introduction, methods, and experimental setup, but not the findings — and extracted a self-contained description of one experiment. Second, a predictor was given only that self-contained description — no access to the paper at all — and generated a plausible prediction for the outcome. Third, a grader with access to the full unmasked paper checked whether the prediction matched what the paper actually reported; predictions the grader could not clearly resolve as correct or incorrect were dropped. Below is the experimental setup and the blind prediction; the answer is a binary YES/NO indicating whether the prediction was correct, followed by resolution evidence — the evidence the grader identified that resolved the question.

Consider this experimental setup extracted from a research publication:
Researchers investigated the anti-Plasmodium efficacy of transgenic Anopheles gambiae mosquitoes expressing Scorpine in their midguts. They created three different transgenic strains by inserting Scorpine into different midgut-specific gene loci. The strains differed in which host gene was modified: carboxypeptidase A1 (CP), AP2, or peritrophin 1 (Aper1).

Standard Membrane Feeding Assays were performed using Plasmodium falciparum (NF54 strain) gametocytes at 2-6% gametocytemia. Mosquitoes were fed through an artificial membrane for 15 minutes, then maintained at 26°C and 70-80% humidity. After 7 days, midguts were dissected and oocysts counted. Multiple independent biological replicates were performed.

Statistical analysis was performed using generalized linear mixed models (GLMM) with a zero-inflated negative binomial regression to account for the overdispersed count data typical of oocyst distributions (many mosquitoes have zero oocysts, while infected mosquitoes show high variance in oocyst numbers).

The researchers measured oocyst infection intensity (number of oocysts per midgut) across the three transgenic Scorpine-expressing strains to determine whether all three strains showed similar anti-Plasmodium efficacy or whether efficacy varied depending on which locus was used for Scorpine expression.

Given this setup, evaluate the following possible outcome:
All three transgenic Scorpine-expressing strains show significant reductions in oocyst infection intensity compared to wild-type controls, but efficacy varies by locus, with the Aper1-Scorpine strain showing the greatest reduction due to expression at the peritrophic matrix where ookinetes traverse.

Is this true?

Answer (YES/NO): NO